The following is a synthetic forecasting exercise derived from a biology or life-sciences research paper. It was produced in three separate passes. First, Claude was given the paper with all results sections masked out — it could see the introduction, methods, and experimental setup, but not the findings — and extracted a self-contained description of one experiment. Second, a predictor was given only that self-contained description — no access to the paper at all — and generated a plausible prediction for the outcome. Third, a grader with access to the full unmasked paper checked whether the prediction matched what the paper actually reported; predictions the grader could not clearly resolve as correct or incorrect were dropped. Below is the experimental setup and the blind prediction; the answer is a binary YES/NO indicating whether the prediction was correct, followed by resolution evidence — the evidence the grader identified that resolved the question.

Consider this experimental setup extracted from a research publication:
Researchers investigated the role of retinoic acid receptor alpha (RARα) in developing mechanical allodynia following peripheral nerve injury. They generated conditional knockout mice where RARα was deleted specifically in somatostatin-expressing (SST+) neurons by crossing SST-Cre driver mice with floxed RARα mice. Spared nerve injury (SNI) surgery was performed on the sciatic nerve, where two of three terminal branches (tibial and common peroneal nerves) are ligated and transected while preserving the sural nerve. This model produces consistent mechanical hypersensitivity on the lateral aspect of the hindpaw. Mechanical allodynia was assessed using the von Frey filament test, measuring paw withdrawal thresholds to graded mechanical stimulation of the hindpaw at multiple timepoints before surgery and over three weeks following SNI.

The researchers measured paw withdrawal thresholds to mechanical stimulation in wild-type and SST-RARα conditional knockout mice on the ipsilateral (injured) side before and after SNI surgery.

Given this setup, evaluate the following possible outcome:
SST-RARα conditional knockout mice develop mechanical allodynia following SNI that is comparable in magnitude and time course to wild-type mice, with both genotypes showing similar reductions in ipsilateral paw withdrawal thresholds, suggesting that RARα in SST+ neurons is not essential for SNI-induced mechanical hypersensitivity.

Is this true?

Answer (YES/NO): YES